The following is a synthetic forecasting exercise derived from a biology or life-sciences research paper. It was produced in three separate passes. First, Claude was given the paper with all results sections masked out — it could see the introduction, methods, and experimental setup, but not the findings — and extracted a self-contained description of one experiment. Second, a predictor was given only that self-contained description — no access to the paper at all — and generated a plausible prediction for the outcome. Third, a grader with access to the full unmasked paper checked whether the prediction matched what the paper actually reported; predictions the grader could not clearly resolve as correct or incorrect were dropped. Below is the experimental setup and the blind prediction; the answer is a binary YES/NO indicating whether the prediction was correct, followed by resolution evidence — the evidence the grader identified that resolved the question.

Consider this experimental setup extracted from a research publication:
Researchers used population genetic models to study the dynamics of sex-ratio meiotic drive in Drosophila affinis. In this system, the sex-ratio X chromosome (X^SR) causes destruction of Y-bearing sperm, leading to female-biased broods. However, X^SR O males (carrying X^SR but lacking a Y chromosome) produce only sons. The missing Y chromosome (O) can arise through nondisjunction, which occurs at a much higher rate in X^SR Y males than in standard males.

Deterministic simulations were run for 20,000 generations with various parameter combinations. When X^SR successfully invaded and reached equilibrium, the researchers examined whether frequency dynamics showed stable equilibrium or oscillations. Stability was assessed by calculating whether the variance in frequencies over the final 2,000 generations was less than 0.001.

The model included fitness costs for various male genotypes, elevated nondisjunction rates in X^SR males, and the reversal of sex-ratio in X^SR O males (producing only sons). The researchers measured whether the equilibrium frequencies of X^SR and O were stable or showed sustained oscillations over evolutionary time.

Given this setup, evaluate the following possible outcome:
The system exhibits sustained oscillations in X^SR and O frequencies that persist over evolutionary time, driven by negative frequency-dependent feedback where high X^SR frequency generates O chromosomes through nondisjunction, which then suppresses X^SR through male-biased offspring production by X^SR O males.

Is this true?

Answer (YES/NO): NO